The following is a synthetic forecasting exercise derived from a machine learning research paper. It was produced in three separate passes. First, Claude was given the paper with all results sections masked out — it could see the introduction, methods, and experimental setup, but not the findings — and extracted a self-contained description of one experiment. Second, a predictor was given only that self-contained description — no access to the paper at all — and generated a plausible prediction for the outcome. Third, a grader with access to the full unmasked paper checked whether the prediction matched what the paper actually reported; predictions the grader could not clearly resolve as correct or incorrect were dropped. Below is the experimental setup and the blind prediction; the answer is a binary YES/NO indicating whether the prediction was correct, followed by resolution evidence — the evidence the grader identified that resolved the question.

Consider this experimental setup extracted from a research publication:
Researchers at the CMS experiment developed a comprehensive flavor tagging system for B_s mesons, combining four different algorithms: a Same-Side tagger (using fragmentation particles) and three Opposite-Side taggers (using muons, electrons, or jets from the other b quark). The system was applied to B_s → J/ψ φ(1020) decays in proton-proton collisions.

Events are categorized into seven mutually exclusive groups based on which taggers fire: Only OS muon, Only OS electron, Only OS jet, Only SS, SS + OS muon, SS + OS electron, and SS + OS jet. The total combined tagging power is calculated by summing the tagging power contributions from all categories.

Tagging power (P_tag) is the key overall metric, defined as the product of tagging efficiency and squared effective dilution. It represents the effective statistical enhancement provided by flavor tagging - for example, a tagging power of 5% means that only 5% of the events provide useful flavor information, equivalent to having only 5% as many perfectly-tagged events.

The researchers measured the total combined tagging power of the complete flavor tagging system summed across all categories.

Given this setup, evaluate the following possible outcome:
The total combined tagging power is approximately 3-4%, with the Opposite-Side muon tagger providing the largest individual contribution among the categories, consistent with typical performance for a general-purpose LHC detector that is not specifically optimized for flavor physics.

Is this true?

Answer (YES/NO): NO